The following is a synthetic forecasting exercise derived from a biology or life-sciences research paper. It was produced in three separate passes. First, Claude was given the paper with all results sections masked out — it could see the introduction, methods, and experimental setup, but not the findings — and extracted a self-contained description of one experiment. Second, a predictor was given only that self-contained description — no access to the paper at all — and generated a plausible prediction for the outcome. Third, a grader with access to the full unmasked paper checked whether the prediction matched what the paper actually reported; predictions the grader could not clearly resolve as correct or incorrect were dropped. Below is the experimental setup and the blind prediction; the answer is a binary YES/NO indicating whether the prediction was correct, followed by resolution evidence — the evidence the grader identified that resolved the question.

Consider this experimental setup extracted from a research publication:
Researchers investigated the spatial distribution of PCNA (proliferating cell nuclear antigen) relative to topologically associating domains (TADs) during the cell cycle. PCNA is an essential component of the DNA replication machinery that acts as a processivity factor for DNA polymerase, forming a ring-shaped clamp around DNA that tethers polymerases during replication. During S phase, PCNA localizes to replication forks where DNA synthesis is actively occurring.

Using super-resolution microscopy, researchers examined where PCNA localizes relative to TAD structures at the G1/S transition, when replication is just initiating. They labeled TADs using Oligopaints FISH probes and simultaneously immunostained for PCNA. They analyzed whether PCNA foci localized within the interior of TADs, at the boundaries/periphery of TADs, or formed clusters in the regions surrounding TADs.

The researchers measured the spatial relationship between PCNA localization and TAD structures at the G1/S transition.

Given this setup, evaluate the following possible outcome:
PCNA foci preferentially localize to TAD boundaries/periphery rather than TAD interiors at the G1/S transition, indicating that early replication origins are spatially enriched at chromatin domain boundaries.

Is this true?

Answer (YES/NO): NO